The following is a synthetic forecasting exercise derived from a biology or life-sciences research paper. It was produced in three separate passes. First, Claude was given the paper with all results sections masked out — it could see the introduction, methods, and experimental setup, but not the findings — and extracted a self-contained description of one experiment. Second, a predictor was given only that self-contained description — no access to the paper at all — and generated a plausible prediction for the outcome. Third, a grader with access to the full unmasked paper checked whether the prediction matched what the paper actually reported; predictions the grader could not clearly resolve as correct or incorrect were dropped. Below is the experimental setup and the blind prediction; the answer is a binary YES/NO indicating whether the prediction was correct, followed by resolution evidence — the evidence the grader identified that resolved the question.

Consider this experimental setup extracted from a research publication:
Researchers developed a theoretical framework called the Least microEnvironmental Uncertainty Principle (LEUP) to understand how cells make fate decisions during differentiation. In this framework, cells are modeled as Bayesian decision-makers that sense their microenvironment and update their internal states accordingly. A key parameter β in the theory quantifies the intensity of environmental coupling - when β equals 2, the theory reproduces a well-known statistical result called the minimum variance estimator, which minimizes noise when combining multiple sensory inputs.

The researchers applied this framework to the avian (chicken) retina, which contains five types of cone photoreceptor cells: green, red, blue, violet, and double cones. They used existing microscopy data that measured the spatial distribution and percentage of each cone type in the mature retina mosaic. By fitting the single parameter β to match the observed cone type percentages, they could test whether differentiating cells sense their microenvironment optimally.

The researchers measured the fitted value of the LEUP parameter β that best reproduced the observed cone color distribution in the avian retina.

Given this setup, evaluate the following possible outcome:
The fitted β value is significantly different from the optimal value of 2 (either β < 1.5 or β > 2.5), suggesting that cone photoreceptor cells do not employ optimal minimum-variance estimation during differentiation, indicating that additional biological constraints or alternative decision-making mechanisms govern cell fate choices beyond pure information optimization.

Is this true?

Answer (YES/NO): NO